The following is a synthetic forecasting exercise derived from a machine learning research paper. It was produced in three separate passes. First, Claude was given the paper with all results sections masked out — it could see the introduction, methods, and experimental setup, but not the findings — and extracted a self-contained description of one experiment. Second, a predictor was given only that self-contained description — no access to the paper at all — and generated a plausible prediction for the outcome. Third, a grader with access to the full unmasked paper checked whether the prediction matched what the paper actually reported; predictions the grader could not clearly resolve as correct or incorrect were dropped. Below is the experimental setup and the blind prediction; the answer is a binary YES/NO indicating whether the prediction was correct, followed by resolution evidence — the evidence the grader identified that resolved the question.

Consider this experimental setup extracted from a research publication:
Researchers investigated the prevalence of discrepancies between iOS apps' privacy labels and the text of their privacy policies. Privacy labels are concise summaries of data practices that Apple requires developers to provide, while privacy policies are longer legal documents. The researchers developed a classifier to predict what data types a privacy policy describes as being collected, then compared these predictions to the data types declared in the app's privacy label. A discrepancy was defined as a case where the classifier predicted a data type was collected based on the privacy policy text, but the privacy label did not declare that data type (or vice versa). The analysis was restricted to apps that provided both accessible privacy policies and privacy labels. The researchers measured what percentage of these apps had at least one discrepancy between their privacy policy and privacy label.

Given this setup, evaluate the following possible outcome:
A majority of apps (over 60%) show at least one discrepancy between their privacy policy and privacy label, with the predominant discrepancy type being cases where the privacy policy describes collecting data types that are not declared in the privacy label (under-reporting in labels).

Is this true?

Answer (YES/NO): YES